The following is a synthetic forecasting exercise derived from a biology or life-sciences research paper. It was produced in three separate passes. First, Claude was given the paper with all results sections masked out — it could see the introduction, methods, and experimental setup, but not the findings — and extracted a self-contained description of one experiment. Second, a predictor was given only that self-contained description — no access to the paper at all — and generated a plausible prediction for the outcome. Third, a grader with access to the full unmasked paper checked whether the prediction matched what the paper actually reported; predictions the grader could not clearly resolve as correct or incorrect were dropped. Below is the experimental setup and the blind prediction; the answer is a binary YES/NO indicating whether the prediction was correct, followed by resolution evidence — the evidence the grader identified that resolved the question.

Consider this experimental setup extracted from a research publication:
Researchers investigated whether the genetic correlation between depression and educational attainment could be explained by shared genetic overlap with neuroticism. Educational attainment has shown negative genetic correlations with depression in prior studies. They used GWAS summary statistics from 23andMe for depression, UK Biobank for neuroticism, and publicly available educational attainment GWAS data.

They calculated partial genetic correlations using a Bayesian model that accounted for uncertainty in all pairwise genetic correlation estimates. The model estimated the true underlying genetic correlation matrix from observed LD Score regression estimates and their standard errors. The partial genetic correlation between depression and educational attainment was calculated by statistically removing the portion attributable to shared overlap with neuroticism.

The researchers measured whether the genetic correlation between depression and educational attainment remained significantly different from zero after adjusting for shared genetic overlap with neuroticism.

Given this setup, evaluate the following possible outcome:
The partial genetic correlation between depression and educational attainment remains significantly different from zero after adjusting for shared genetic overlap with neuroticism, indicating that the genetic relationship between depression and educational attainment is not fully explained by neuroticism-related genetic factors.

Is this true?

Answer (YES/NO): NO